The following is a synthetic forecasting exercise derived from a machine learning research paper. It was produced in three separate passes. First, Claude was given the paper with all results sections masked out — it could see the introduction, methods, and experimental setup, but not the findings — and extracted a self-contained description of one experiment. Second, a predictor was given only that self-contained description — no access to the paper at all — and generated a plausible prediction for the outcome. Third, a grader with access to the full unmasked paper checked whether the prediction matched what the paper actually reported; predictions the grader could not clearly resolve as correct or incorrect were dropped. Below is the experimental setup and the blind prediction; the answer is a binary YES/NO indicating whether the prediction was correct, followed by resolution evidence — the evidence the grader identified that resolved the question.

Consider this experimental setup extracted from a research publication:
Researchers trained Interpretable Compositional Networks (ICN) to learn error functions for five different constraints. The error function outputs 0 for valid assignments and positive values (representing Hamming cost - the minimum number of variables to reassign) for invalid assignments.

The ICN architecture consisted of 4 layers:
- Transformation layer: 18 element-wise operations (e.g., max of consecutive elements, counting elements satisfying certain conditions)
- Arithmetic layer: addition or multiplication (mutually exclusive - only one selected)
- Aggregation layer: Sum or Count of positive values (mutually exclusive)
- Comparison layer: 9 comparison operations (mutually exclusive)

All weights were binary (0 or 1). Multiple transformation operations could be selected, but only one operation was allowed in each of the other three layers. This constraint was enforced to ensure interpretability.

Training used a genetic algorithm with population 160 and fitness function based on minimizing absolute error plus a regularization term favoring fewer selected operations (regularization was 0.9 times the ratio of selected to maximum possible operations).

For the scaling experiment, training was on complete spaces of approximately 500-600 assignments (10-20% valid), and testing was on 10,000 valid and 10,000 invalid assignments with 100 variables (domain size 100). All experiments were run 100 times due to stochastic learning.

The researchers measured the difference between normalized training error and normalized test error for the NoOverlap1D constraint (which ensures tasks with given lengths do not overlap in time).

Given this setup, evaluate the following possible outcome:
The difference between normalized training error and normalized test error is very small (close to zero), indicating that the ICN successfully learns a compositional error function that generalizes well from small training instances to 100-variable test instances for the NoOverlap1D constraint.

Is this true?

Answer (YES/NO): NO